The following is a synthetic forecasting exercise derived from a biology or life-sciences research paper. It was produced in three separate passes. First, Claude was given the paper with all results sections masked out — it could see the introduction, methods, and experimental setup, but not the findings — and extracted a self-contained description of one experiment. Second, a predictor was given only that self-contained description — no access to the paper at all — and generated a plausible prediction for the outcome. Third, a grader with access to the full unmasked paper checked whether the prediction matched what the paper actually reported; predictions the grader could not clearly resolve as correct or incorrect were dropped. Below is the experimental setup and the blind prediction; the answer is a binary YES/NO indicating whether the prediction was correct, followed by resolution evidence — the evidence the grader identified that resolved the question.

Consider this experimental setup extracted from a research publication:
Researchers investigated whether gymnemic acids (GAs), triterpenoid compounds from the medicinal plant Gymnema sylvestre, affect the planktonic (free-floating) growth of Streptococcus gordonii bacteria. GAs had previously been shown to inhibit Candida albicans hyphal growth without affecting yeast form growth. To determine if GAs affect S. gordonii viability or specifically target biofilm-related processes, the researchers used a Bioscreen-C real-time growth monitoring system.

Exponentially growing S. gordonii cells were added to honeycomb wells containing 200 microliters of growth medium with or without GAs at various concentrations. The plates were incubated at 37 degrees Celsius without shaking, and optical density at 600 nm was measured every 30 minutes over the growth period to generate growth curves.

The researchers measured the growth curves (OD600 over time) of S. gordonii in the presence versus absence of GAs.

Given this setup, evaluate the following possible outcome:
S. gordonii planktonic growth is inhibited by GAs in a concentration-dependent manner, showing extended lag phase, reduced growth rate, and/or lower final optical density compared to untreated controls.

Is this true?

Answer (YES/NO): YES